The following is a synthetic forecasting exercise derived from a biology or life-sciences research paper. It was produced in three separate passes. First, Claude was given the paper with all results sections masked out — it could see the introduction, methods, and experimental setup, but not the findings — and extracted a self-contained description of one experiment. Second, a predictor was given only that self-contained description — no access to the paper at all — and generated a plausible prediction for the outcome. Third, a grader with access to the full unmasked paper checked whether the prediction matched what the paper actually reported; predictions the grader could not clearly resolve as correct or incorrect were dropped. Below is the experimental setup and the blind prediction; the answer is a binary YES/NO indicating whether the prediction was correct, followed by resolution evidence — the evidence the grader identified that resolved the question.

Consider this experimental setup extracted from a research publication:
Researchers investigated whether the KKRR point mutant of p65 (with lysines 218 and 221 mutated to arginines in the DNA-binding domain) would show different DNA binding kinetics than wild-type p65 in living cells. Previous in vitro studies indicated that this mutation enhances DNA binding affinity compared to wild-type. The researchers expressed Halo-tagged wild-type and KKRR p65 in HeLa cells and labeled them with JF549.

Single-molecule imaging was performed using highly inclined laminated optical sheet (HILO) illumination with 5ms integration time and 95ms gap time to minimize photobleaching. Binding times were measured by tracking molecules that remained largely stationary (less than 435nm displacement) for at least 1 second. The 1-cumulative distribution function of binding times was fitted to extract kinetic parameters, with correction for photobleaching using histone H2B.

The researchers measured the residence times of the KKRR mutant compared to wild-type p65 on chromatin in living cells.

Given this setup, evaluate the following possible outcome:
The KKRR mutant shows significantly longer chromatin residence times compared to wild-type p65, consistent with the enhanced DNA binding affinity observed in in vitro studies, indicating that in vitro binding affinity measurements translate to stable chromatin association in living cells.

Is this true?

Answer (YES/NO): YES